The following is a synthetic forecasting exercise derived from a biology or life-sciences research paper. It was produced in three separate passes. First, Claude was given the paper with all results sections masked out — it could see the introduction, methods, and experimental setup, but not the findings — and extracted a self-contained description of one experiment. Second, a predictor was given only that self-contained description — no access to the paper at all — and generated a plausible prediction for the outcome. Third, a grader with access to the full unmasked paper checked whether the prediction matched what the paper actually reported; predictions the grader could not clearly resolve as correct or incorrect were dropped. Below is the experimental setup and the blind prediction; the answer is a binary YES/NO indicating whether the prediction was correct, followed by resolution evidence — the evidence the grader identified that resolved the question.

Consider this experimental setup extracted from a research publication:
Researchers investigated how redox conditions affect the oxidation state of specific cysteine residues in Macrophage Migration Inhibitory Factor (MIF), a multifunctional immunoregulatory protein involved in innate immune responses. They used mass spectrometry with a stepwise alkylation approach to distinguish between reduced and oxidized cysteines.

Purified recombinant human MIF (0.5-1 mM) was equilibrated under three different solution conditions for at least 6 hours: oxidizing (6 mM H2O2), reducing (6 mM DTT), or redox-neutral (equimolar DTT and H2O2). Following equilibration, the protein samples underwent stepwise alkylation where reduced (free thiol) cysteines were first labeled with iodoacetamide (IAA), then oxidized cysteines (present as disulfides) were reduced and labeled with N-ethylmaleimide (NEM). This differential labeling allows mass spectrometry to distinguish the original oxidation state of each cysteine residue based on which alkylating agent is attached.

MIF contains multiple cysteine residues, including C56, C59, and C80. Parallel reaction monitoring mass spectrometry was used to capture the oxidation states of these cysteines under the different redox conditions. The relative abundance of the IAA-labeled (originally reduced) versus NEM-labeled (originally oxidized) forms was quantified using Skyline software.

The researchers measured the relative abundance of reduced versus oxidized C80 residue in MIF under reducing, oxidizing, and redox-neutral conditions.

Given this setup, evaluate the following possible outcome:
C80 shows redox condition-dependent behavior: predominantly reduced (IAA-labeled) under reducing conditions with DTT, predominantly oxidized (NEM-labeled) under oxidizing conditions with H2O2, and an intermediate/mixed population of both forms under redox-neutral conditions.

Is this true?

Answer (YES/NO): NO